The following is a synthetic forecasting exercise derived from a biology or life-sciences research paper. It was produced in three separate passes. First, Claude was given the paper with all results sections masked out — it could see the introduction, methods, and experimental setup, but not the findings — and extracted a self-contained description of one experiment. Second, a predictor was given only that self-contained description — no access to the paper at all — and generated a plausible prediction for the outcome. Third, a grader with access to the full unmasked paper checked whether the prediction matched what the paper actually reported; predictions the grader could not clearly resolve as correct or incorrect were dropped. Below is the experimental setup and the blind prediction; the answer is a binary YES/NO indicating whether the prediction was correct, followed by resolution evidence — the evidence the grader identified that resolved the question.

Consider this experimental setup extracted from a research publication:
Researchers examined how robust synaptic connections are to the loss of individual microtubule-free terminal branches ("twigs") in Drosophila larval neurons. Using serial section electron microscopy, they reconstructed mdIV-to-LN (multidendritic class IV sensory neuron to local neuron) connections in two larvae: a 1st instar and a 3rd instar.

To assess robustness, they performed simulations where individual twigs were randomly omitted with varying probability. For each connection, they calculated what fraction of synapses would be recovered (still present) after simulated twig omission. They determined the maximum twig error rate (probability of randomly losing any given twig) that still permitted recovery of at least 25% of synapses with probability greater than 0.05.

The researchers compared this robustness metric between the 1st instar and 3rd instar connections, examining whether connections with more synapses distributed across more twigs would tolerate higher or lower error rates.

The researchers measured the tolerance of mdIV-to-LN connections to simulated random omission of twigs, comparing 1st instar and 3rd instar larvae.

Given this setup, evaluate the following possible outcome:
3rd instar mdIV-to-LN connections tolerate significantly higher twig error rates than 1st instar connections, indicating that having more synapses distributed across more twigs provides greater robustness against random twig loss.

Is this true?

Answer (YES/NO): YES